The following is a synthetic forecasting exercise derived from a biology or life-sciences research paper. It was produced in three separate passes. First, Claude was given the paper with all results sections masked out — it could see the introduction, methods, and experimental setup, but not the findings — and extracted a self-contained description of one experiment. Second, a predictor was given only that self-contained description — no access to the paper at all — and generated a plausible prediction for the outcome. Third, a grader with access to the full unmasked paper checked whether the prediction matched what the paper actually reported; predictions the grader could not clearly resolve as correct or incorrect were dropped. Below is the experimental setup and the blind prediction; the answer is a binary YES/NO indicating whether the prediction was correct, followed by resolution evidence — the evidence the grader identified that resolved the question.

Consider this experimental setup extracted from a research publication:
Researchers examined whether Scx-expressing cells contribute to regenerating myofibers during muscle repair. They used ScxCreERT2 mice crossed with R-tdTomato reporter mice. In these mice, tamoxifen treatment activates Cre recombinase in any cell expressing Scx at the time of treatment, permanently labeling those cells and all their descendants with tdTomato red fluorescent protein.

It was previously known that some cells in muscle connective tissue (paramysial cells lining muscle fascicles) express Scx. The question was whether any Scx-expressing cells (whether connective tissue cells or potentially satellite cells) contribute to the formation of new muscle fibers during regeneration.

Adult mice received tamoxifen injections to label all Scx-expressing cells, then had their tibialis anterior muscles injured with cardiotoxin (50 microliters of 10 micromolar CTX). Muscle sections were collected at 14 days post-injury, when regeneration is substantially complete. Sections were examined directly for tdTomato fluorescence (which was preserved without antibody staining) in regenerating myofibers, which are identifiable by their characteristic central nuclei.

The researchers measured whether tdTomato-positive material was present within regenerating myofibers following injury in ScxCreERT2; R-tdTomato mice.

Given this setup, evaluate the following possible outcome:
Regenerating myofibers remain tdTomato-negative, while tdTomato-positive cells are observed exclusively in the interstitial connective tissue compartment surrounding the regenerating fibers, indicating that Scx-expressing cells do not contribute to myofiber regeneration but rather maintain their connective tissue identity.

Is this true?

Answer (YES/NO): YES